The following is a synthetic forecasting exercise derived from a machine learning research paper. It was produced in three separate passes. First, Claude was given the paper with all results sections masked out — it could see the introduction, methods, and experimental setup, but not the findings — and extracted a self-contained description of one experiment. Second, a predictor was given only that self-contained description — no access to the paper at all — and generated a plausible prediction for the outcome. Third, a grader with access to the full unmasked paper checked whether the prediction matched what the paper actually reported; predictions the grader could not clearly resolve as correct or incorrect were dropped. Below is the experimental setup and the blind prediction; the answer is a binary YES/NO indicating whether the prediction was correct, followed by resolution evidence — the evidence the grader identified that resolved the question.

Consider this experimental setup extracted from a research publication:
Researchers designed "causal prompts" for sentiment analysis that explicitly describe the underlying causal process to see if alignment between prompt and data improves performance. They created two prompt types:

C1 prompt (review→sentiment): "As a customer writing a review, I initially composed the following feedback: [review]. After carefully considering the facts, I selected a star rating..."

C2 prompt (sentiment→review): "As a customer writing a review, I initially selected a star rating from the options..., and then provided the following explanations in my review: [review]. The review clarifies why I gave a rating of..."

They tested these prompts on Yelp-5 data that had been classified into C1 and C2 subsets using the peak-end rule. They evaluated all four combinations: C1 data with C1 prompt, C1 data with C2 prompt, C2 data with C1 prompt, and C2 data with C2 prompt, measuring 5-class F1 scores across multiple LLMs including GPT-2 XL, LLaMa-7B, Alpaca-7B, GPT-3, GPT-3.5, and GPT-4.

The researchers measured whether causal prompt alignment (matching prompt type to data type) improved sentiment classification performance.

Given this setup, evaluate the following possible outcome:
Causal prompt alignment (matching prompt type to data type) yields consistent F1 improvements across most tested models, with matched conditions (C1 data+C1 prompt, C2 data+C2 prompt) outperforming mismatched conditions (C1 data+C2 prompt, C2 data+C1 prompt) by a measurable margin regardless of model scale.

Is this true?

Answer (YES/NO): NO